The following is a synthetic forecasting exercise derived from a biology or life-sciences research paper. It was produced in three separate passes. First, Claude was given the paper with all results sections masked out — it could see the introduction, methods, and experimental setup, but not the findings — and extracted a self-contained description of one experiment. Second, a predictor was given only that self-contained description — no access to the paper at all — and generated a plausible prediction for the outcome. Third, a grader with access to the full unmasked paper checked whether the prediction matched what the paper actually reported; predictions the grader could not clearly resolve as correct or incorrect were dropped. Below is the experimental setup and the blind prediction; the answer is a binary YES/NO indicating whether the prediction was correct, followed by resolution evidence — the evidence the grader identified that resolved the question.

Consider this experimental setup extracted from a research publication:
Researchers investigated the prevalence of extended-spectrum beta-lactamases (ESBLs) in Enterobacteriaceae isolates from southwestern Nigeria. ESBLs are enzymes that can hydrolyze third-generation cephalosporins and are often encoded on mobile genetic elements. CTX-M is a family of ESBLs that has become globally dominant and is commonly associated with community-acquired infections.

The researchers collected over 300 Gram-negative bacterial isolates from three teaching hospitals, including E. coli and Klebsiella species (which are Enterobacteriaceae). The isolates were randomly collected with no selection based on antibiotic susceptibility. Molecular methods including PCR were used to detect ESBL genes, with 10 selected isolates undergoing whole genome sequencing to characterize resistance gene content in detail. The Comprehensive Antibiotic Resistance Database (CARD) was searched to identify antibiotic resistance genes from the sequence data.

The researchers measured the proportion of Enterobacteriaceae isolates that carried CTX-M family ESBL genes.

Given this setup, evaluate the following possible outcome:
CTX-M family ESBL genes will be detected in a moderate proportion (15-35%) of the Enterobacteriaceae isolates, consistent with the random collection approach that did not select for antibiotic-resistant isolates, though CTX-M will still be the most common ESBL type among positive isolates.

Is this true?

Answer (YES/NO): NO